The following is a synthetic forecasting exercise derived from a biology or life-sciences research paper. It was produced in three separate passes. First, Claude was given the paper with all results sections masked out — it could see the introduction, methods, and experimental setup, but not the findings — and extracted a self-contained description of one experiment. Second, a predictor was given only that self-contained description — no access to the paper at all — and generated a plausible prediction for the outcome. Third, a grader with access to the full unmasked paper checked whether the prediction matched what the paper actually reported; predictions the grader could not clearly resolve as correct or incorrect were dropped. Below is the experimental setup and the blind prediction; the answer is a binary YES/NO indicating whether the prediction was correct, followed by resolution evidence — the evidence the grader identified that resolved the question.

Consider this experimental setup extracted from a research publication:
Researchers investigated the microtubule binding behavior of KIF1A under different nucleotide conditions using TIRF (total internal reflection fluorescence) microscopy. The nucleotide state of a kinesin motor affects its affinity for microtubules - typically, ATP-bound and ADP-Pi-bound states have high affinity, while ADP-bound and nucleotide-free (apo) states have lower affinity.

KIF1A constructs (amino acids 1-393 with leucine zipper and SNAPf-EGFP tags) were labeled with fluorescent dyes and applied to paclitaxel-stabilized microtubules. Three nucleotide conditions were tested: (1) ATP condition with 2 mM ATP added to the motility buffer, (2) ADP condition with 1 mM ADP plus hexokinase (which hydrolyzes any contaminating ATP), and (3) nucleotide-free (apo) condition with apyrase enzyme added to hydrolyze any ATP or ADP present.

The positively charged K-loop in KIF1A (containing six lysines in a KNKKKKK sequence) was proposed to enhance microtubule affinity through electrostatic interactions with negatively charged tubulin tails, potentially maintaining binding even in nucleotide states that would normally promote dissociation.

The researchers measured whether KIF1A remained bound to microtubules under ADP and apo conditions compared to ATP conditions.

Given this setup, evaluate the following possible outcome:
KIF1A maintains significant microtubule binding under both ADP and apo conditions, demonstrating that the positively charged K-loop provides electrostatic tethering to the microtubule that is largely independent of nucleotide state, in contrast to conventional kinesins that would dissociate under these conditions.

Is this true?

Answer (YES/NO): YES